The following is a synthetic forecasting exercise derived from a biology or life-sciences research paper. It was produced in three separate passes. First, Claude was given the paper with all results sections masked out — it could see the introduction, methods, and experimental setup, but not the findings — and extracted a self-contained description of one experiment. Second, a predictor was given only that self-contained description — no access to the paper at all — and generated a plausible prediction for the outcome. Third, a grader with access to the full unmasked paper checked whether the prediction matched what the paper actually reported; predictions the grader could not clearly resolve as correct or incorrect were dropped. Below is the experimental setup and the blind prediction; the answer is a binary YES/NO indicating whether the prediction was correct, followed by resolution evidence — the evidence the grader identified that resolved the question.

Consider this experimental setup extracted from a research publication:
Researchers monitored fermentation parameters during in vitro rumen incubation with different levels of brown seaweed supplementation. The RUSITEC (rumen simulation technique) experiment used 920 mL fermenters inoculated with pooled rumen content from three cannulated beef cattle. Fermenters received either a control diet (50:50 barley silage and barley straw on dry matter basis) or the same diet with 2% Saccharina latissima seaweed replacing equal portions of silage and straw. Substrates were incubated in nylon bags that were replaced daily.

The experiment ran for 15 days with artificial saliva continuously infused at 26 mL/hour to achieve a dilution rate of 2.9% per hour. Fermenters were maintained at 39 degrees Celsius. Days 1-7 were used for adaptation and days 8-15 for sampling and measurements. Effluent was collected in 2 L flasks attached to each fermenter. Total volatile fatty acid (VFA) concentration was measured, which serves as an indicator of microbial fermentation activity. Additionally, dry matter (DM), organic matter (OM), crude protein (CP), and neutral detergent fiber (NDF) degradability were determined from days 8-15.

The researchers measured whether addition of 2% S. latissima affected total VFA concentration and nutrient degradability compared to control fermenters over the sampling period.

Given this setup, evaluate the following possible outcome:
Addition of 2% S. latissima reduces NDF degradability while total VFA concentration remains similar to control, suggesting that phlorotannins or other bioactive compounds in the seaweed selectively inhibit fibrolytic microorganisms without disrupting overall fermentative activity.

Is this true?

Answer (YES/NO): NO